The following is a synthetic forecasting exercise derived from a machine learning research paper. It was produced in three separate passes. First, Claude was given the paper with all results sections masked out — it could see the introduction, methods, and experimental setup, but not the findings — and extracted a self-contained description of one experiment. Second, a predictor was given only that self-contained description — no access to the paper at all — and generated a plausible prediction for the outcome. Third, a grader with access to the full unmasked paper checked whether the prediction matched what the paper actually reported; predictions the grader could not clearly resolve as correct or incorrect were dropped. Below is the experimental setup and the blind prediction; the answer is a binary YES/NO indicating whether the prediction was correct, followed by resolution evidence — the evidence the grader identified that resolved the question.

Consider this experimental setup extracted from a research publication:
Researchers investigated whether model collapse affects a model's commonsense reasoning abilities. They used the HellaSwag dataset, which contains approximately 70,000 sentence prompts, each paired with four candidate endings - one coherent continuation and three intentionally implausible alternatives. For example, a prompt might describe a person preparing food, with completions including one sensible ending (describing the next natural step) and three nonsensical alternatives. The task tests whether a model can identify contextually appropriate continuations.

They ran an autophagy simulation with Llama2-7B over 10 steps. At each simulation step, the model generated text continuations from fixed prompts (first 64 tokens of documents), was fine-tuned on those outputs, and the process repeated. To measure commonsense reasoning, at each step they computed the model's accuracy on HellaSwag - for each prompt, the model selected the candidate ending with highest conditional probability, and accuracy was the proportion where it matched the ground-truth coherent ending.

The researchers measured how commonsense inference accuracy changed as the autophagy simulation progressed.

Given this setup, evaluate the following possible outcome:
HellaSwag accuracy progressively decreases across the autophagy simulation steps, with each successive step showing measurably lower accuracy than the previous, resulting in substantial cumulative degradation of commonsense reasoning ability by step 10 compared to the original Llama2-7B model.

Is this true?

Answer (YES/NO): YES